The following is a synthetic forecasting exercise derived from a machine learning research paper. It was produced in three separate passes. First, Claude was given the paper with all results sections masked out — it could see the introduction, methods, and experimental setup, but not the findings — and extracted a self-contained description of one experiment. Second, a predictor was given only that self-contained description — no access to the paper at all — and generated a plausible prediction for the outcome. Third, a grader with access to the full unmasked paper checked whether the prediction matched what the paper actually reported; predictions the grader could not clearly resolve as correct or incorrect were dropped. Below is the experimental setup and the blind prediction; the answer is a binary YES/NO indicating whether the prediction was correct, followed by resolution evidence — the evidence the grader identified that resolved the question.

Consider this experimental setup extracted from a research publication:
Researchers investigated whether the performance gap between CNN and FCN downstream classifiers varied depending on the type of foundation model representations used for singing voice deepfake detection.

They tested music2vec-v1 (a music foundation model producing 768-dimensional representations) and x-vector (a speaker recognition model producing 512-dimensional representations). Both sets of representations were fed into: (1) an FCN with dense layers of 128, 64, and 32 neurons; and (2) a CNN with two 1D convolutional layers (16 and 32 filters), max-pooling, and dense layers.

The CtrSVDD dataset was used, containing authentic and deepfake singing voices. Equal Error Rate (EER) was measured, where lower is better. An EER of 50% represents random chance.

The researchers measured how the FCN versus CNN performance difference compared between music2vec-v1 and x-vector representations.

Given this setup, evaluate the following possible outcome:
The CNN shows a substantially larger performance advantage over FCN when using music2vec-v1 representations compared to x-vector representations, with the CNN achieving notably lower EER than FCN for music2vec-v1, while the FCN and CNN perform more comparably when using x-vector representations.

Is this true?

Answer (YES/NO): YES